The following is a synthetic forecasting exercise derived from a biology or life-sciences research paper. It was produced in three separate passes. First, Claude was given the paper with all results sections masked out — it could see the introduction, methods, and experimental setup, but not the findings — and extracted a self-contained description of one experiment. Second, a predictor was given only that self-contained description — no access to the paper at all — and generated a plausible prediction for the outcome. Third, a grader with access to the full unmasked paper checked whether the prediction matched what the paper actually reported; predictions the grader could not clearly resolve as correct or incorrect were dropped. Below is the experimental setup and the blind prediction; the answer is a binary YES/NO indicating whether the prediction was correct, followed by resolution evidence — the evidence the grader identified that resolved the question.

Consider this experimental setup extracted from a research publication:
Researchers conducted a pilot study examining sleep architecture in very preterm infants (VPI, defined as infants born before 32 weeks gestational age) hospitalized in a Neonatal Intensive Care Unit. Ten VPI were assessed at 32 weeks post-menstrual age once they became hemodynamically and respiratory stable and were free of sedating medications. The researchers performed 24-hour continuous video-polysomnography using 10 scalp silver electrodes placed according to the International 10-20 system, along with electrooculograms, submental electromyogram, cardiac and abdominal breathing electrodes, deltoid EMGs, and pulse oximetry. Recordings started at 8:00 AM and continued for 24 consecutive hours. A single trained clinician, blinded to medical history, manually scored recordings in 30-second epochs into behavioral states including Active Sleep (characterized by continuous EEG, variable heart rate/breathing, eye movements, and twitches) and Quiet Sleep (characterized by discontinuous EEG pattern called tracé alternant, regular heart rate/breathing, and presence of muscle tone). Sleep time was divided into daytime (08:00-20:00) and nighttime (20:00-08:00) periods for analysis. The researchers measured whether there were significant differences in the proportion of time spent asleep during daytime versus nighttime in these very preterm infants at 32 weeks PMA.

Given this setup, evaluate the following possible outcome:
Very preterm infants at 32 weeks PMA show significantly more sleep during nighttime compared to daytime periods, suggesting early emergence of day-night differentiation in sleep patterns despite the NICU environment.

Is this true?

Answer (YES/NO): NO